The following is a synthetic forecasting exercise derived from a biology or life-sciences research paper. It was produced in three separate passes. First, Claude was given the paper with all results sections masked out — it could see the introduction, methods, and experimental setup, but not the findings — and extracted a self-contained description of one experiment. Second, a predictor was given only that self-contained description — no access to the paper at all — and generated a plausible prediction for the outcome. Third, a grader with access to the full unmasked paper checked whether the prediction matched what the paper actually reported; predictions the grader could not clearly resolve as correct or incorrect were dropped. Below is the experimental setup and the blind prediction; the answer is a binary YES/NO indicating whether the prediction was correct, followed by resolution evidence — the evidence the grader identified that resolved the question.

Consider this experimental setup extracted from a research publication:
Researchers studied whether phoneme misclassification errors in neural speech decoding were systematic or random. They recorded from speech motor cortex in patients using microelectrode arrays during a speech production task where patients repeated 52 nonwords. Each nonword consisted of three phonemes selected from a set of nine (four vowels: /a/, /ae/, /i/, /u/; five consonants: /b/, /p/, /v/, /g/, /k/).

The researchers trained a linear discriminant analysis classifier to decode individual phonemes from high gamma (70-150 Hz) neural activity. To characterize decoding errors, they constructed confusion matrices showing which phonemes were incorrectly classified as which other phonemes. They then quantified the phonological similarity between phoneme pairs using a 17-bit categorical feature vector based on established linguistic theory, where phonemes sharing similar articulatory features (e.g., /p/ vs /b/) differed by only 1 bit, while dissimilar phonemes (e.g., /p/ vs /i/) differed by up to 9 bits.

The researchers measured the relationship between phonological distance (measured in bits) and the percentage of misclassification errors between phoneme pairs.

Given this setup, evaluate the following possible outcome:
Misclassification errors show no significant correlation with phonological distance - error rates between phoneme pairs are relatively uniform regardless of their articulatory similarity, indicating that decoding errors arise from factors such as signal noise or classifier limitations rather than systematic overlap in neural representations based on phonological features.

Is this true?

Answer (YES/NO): NO